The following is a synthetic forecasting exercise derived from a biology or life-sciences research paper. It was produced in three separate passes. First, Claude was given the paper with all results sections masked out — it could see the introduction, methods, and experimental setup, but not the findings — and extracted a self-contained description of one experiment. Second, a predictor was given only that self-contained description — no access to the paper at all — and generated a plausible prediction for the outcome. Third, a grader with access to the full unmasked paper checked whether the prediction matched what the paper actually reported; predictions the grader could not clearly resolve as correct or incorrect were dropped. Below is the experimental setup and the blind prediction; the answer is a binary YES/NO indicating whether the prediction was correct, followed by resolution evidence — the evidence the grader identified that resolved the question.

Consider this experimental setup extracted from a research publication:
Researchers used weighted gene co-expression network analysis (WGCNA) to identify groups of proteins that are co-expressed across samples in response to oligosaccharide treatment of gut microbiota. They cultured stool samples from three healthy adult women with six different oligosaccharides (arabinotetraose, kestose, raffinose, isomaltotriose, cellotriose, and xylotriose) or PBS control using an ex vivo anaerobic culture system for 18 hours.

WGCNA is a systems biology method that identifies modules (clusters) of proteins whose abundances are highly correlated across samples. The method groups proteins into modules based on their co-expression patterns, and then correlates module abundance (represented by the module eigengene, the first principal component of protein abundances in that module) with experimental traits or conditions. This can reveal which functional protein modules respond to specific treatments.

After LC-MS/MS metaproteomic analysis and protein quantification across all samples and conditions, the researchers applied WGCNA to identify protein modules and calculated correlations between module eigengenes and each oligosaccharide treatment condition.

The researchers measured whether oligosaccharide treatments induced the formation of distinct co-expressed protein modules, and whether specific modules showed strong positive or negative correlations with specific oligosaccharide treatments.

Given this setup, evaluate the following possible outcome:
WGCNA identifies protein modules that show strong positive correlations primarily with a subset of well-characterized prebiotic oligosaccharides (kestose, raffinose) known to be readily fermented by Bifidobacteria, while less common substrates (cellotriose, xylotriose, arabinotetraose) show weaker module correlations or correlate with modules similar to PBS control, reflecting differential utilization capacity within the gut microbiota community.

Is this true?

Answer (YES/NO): NO